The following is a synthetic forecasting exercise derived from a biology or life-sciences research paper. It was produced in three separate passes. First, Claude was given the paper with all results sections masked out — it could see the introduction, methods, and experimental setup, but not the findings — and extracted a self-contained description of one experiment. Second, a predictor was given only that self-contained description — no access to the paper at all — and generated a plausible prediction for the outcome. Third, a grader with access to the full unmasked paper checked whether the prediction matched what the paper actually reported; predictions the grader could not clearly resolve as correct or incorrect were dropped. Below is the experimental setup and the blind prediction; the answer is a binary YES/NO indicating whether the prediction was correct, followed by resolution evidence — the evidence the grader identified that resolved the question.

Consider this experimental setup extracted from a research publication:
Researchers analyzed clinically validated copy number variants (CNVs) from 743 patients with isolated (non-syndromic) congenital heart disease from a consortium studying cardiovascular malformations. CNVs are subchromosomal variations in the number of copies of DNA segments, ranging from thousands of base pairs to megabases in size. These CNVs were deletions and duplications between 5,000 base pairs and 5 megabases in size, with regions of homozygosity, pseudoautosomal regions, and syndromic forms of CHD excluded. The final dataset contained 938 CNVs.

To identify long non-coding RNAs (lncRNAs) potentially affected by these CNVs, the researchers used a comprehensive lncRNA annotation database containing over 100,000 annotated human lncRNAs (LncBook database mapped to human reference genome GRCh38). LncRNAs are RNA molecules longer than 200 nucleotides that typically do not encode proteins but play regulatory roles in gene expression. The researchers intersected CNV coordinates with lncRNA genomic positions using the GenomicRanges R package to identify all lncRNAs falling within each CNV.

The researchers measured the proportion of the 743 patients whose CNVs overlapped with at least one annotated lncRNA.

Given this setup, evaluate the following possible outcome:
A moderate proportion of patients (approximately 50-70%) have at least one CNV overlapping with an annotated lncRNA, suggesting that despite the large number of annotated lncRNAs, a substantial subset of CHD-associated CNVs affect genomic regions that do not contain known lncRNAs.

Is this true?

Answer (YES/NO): NO